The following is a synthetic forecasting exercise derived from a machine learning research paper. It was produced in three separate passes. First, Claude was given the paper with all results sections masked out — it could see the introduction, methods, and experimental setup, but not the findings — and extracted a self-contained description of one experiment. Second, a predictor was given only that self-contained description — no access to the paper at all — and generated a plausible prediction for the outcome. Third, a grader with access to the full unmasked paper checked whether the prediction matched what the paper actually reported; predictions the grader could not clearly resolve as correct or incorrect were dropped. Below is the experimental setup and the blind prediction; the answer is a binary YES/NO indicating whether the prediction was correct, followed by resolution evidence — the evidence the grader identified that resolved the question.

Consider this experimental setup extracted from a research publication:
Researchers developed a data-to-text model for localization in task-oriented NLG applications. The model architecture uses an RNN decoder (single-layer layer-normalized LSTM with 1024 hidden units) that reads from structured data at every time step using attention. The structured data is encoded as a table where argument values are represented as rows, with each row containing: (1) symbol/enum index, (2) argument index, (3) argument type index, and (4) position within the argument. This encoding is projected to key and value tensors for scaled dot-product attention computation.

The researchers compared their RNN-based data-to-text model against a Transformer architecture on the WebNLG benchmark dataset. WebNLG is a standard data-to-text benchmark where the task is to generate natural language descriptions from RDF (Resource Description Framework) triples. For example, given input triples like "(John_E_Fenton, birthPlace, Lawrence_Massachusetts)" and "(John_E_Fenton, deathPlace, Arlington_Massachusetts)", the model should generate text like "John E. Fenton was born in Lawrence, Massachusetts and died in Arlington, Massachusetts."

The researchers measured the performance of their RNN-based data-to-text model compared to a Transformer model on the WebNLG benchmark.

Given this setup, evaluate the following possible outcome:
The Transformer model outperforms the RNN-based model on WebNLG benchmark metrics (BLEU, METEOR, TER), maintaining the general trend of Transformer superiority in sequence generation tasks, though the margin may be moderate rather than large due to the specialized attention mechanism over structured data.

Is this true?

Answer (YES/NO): YES